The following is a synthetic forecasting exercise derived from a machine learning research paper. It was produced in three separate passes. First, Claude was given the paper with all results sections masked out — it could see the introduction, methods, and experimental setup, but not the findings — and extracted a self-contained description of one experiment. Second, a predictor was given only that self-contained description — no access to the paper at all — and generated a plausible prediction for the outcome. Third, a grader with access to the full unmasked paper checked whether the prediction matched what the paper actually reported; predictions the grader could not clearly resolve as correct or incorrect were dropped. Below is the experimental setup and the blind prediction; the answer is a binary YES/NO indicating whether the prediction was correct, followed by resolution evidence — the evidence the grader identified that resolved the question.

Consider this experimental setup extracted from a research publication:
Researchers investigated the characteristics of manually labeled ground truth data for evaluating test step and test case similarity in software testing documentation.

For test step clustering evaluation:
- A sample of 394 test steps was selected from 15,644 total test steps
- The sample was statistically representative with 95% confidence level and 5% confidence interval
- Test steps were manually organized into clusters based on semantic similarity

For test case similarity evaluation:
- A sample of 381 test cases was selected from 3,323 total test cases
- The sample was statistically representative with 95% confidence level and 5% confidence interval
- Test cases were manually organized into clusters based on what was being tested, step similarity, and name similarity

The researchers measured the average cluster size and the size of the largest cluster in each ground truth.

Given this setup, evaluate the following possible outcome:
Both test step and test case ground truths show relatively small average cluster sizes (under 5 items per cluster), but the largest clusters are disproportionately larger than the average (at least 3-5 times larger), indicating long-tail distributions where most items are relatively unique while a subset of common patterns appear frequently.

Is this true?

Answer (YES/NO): YES